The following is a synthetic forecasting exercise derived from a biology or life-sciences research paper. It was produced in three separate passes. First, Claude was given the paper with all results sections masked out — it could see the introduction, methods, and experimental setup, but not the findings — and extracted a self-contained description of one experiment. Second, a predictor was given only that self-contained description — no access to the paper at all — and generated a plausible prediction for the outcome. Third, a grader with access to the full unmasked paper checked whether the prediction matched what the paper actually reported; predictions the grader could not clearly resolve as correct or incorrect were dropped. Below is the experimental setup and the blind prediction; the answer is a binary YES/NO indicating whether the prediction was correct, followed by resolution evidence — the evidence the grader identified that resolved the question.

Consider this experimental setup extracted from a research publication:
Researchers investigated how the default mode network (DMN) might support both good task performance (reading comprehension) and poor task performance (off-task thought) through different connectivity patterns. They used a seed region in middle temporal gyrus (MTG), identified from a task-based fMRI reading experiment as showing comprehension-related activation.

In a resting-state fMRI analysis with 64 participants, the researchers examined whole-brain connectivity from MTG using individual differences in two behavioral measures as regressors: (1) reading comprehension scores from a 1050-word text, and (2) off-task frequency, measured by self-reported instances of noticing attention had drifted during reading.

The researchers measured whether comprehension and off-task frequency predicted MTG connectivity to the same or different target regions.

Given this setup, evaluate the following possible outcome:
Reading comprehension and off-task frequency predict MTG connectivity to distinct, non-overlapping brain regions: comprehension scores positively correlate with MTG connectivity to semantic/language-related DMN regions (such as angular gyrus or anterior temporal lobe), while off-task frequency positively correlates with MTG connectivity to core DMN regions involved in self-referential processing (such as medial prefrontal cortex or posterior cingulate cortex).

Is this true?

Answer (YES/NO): NO